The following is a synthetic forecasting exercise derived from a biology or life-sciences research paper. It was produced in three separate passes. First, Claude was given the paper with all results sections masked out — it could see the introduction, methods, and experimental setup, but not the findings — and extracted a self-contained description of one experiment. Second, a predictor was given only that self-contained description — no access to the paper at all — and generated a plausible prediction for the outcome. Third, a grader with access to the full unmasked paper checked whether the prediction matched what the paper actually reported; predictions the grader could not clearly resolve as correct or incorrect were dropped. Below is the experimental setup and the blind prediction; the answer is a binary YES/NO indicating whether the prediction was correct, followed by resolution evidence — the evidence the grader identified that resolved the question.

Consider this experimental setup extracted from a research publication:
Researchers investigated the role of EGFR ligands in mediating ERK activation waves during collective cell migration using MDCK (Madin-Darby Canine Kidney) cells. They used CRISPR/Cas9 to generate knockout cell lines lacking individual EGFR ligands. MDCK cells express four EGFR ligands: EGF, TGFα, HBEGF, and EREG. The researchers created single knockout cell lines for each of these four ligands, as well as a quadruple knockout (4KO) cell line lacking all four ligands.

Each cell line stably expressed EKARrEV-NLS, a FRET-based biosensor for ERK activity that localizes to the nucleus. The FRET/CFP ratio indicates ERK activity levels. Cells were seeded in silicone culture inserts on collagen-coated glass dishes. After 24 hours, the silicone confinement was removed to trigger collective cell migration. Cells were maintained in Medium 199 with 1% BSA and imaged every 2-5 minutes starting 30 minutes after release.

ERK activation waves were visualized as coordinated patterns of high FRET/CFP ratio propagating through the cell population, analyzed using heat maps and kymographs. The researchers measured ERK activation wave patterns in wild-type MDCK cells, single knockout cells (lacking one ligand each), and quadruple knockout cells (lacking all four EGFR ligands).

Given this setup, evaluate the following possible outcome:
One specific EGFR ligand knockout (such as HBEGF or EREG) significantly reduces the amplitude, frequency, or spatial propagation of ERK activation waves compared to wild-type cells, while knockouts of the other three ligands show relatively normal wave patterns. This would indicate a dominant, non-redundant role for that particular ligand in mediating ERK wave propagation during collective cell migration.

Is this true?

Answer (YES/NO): NO